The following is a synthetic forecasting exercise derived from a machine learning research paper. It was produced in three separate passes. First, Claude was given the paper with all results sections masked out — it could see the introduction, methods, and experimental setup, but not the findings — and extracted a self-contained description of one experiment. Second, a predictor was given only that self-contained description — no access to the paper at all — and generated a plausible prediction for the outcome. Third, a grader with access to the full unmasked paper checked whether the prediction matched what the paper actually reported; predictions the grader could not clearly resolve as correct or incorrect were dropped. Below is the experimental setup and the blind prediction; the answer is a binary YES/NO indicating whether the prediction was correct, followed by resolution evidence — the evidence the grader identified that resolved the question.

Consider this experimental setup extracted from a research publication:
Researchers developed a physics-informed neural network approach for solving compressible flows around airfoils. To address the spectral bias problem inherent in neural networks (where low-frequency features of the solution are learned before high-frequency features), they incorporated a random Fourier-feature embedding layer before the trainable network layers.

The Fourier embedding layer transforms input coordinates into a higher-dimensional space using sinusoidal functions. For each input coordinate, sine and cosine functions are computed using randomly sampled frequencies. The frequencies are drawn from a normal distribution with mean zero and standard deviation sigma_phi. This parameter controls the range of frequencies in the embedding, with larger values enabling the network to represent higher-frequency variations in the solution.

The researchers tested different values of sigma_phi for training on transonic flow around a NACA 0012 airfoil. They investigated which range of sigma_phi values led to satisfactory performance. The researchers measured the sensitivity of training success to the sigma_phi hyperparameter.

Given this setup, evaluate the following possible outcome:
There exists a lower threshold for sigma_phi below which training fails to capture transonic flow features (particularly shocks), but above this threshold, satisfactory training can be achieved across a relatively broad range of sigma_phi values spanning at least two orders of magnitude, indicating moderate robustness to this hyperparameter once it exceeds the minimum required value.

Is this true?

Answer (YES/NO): NO